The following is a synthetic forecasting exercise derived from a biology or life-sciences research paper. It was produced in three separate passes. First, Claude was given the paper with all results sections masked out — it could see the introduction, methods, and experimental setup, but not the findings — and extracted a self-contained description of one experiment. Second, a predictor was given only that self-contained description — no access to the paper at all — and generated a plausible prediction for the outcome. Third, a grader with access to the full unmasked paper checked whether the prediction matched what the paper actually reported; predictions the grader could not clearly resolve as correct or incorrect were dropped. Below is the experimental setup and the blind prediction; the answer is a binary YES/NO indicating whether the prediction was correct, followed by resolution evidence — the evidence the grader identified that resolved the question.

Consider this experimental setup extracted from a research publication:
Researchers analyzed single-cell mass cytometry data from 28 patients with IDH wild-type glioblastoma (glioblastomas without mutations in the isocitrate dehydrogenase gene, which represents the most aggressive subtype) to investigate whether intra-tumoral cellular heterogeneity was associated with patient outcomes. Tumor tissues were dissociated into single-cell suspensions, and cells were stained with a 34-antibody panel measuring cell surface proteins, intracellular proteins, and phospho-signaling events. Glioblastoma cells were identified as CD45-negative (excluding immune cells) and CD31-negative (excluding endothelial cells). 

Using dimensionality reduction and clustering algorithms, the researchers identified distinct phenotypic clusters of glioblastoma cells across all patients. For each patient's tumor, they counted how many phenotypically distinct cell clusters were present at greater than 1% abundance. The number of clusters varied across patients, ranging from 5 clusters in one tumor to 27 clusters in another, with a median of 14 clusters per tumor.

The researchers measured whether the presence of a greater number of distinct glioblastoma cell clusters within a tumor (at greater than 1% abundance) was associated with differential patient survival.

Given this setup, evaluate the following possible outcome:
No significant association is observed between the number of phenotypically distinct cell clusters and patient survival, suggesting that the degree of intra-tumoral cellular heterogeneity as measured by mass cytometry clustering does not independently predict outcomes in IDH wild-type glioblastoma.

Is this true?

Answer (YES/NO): YES